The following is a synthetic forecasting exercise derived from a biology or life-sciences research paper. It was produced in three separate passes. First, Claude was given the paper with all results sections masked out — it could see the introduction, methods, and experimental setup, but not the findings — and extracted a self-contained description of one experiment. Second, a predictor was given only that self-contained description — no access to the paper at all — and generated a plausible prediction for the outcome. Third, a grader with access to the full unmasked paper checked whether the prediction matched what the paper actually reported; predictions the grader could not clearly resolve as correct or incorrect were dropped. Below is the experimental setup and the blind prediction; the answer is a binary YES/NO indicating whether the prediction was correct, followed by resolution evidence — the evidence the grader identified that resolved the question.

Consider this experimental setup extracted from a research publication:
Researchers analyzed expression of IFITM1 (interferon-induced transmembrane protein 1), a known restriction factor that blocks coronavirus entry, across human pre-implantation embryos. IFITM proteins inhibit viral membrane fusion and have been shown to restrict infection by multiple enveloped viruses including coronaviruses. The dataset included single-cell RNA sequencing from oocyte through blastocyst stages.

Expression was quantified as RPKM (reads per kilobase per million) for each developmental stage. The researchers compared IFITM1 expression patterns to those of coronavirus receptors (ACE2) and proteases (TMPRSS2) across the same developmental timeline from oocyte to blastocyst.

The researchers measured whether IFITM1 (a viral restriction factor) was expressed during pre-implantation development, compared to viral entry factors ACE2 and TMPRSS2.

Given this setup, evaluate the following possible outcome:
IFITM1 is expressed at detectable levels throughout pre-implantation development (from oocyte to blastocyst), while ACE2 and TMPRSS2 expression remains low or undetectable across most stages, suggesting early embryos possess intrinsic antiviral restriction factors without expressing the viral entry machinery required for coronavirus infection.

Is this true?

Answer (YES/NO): NO